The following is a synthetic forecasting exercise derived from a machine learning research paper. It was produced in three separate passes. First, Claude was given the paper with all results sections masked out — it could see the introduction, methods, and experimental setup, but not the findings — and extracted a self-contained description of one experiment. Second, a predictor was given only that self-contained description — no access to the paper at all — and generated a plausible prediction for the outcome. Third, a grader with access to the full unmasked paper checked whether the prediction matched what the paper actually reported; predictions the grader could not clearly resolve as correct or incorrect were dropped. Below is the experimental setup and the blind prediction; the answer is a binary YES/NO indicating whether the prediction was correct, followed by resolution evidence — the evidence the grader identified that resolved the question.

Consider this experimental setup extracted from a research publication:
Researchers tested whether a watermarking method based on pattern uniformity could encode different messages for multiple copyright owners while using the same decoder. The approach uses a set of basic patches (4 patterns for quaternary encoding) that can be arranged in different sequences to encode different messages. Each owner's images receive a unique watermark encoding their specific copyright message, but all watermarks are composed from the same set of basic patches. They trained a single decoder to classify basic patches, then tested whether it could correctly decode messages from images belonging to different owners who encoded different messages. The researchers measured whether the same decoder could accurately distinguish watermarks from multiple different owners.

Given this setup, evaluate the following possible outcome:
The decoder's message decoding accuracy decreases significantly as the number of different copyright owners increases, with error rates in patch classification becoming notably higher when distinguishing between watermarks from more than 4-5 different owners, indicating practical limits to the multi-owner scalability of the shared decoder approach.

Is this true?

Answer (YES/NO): NO